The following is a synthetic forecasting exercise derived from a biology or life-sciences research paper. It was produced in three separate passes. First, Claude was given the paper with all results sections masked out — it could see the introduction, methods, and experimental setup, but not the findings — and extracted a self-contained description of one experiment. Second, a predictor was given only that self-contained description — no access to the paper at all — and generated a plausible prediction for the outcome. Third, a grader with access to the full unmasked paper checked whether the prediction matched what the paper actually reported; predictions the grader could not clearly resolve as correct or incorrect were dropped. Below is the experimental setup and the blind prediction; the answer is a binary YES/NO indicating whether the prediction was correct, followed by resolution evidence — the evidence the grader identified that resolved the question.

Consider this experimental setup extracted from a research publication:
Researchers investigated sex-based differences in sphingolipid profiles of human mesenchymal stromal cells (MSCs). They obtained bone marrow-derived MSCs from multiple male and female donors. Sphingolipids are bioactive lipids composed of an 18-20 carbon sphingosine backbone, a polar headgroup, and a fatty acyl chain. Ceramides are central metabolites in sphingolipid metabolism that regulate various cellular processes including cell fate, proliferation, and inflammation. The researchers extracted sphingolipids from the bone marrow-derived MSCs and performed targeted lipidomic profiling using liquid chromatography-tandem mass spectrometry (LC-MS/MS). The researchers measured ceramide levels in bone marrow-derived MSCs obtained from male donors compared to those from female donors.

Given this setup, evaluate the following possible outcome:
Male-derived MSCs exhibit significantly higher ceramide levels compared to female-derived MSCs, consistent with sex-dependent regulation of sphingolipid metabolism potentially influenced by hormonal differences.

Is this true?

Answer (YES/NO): NO